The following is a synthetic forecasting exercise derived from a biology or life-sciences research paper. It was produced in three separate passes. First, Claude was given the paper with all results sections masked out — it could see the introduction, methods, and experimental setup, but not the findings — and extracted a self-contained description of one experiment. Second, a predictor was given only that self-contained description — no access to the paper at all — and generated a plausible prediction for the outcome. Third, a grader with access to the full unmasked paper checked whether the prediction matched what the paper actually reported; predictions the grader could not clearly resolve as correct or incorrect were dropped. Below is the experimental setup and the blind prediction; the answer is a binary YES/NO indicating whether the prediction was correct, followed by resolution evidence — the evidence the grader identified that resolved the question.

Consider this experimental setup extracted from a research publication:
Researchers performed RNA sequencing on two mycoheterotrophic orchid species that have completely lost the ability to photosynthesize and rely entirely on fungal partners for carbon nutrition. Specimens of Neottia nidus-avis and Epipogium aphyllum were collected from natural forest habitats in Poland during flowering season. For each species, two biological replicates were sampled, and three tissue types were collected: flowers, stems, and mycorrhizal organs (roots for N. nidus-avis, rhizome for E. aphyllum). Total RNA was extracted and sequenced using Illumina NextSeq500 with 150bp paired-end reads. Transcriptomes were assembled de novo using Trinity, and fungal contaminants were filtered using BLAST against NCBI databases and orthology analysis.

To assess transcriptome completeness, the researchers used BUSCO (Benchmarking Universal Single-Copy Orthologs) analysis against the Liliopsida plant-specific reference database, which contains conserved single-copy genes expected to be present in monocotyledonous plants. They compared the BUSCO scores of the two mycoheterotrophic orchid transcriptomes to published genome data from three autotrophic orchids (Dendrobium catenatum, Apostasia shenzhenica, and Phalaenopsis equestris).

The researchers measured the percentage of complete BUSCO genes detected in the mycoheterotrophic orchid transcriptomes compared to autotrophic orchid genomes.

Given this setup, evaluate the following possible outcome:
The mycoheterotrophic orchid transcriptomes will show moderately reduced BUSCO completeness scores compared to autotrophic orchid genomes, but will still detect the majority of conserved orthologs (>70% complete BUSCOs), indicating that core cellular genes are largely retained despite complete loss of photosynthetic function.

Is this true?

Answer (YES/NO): YES